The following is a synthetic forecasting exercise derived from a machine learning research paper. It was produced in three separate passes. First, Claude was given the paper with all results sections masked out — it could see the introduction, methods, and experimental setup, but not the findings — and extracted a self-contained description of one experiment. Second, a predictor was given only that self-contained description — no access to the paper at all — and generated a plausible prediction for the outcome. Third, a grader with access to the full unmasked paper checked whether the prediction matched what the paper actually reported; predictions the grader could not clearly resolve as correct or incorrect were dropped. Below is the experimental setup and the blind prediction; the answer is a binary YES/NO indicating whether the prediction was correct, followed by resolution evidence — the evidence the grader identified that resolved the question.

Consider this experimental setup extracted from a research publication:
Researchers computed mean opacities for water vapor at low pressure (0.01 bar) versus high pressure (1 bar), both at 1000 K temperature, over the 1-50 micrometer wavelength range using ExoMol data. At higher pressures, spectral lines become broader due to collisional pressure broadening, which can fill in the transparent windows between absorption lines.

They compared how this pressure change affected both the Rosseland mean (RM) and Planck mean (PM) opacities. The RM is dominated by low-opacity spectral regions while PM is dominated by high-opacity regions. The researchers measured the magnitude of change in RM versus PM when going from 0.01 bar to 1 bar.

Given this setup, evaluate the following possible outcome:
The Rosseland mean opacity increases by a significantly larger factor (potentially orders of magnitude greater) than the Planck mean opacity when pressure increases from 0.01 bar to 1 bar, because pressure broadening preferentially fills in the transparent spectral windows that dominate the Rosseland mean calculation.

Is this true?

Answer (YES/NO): YES